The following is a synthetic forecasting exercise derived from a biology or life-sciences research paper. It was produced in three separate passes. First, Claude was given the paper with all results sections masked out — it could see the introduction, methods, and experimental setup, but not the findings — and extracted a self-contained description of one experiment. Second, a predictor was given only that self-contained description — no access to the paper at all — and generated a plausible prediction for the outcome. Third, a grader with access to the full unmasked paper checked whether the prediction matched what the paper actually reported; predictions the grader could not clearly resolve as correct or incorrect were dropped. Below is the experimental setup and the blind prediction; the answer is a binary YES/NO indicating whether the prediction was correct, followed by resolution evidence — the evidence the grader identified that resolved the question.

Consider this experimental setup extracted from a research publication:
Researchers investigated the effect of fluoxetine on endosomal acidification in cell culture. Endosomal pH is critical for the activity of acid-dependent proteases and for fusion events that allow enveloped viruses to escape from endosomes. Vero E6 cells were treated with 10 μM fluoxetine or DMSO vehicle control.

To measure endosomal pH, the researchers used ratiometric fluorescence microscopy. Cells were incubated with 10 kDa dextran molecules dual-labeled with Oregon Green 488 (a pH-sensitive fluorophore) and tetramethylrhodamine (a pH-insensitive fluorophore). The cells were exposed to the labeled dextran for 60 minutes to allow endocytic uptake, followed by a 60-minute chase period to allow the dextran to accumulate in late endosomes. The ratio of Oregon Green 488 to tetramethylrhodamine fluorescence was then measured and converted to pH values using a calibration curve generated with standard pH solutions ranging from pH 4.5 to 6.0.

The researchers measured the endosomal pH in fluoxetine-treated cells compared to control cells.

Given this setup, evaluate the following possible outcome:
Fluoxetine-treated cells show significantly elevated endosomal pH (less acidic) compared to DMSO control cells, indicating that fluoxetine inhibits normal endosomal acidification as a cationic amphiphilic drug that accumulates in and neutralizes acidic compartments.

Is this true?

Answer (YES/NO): YES